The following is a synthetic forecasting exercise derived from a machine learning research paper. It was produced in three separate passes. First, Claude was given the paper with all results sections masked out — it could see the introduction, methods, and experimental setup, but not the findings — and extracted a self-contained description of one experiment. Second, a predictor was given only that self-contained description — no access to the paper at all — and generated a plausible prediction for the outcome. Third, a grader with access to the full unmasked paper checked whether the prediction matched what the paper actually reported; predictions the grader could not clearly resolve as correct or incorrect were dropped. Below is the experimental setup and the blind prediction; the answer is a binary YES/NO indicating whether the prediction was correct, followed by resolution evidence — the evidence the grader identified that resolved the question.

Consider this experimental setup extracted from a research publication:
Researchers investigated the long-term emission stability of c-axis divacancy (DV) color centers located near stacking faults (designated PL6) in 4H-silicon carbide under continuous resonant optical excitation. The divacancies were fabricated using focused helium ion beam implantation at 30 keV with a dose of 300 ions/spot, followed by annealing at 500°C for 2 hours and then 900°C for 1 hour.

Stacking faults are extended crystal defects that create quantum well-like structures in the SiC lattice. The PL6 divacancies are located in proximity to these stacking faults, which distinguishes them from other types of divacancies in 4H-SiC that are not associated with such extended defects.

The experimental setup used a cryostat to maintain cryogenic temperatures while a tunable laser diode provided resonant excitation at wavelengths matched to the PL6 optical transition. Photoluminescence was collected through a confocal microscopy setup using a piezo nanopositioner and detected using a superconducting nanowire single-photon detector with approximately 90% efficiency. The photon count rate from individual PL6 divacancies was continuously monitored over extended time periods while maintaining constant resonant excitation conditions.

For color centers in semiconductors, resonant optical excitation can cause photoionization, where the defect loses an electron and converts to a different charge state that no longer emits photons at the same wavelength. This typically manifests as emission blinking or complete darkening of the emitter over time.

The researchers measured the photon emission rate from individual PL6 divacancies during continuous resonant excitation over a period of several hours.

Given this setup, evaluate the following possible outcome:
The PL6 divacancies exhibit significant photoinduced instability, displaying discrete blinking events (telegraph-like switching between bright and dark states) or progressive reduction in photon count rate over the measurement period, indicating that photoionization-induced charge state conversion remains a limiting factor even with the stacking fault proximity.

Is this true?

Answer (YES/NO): NO